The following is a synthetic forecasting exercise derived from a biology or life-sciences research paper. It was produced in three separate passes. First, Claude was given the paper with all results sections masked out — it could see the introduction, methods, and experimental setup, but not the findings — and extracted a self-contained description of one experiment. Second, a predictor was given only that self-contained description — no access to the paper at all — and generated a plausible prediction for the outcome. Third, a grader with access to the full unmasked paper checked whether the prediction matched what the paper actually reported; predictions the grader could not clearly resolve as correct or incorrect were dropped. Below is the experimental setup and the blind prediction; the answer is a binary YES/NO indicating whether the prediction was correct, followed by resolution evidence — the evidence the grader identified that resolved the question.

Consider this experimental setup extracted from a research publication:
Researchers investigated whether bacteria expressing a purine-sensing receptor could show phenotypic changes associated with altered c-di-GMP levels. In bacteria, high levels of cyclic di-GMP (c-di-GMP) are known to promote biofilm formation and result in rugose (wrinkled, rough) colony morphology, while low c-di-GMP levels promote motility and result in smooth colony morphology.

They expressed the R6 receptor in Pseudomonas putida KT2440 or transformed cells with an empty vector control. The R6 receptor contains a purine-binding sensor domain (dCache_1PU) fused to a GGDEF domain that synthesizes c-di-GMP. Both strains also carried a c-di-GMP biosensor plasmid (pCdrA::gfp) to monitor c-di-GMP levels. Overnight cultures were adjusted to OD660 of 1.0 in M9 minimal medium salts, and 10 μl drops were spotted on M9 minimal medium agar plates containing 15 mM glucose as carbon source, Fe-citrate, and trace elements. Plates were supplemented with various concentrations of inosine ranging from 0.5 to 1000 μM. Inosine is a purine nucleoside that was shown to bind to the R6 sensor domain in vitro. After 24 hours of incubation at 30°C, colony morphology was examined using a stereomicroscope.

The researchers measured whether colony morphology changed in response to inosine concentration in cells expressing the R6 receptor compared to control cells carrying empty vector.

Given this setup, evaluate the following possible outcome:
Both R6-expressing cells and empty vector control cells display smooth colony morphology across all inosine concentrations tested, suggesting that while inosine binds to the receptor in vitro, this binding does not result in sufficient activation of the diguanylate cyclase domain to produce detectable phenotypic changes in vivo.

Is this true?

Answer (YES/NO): NO